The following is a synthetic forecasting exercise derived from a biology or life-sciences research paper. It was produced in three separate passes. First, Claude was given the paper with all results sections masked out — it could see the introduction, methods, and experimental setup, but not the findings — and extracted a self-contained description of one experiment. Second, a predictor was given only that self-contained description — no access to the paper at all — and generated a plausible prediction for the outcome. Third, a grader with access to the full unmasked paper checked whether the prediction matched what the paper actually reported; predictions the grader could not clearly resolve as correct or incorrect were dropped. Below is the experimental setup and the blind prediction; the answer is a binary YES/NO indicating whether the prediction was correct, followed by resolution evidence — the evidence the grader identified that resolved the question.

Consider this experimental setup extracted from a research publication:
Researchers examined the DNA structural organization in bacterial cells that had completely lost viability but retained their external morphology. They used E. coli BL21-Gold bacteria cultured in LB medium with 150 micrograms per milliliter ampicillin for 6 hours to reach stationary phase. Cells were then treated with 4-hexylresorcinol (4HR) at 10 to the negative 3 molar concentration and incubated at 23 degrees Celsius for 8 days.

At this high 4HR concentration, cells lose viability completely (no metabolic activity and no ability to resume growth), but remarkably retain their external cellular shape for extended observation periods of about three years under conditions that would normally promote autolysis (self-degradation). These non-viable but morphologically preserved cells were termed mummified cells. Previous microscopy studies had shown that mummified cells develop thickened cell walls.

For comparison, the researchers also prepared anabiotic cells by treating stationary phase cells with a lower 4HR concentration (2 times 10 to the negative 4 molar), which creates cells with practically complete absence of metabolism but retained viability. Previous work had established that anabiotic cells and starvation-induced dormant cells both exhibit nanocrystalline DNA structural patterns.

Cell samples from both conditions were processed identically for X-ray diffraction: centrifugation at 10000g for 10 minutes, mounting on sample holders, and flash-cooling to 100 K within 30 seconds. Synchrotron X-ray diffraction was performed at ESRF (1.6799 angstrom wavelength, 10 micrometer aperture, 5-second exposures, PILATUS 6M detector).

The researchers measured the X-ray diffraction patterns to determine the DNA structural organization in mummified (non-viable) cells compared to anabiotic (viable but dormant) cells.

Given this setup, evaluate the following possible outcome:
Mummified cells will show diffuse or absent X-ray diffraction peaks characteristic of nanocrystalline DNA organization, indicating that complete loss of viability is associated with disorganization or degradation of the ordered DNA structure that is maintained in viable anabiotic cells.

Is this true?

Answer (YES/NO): YES